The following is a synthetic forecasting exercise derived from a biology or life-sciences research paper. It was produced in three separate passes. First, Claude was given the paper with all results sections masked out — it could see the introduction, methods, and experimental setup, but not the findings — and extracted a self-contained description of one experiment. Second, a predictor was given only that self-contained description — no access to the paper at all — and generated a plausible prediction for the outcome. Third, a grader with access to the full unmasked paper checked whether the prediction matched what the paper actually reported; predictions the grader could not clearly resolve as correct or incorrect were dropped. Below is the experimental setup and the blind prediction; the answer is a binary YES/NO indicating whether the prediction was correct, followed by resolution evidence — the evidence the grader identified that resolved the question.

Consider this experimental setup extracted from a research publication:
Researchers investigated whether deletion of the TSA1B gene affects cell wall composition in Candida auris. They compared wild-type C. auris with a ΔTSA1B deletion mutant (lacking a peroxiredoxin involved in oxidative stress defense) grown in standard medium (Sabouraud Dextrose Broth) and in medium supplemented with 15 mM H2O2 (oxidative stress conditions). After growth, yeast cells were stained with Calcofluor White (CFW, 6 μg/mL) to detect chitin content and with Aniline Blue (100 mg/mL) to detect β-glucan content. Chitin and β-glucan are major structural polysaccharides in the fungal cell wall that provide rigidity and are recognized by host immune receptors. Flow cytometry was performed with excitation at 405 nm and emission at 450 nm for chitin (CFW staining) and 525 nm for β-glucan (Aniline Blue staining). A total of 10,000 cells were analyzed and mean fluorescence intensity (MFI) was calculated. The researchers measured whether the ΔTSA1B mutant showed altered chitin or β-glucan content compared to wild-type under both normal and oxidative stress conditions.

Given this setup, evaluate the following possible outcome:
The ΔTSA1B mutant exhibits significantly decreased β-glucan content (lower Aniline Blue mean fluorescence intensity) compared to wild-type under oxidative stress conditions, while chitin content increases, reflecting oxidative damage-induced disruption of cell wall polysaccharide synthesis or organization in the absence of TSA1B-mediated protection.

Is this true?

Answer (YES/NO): NO